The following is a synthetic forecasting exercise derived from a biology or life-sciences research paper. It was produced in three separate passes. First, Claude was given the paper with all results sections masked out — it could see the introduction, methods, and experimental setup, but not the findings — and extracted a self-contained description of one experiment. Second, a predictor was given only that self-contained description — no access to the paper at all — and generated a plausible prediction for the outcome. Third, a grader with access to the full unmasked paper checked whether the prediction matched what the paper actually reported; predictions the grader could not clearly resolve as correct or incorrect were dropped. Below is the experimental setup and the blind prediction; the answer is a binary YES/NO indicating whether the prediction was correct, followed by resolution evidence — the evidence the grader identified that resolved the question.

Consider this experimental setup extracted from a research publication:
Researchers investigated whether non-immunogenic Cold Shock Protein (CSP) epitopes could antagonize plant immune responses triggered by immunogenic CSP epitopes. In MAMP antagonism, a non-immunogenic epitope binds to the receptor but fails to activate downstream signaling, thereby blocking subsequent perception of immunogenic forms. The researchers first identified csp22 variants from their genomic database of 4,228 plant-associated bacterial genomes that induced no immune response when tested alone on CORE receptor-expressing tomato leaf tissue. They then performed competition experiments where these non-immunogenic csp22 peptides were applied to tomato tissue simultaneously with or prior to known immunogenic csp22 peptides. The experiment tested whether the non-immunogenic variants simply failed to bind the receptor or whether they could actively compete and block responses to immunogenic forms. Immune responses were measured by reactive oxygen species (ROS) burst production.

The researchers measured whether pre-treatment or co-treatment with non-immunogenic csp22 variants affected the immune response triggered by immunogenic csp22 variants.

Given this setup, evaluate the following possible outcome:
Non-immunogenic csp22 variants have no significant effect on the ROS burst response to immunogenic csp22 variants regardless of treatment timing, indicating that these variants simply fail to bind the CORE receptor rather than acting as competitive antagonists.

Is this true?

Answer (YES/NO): NO